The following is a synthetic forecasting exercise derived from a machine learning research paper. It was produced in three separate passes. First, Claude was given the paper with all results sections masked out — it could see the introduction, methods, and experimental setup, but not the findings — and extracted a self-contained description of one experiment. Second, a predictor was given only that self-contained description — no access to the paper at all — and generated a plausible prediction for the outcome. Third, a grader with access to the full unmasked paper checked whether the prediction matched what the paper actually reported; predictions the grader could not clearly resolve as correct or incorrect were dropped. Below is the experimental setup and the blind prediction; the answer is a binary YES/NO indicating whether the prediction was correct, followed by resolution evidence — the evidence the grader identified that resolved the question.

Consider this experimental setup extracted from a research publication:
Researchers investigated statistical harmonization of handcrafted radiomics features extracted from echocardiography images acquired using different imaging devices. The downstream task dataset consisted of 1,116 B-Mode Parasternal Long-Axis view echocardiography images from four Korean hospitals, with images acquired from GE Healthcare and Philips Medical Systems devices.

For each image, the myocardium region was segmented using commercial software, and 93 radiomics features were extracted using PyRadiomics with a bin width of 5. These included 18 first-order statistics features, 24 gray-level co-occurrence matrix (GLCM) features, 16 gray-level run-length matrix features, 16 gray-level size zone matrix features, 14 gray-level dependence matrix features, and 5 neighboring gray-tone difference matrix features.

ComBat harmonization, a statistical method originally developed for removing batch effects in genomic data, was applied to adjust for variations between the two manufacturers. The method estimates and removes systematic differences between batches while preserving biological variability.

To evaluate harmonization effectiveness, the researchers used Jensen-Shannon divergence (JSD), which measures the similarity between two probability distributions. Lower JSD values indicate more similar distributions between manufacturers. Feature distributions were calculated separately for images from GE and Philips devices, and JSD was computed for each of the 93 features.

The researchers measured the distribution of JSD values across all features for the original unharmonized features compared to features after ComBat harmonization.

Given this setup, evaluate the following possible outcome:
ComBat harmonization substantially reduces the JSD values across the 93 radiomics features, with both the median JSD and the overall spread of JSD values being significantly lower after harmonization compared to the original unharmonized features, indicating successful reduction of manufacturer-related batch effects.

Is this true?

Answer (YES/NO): NO